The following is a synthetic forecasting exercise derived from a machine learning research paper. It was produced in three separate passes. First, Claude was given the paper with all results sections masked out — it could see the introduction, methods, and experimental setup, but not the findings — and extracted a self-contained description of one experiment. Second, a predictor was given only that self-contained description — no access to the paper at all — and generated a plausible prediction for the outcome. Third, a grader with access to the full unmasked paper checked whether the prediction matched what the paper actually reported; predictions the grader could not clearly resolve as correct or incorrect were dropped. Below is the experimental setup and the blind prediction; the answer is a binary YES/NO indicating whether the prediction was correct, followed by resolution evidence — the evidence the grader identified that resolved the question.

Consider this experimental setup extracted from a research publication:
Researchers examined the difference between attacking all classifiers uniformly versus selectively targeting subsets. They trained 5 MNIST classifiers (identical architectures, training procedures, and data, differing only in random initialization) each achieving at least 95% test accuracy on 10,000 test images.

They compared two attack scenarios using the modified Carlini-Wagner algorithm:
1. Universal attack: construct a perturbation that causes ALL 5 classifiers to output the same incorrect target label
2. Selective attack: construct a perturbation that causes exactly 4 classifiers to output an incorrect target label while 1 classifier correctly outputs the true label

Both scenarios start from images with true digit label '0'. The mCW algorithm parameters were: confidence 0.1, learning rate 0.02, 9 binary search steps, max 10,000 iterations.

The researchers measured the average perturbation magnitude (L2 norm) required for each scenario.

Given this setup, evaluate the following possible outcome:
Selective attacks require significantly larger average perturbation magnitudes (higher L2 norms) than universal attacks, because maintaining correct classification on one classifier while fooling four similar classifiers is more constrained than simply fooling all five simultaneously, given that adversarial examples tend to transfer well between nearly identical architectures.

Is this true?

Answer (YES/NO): YES